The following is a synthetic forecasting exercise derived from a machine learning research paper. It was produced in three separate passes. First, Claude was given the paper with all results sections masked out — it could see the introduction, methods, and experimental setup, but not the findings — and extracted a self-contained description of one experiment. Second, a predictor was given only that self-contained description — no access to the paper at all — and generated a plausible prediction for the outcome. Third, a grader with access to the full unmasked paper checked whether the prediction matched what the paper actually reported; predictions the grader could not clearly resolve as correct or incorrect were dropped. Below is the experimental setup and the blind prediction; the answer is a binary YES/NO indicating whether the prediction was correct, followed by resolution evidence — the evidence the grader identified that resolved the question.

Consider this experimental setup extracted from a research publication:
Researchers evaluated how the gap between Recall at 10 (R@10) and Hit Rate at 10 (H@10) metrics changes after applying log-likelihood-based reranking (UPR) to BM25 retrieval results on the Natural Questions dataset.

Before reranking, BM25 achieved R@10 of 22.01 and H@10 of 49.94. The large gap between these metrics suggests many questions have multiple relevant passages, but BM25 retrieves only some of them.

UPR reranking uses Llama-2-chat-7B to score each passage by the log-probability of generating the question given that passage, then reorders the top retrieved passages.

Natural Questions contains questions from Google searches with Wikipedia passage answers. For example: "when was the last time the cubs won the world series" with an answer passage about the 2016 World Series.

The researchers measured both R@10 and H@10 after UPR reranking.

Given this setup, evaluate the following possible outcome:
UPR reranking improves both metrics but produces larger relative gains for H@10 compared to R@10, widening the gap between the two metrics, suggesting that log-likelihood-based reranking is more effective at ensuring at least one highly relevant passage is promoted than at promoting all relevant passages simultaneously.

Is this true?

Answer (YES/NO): NO